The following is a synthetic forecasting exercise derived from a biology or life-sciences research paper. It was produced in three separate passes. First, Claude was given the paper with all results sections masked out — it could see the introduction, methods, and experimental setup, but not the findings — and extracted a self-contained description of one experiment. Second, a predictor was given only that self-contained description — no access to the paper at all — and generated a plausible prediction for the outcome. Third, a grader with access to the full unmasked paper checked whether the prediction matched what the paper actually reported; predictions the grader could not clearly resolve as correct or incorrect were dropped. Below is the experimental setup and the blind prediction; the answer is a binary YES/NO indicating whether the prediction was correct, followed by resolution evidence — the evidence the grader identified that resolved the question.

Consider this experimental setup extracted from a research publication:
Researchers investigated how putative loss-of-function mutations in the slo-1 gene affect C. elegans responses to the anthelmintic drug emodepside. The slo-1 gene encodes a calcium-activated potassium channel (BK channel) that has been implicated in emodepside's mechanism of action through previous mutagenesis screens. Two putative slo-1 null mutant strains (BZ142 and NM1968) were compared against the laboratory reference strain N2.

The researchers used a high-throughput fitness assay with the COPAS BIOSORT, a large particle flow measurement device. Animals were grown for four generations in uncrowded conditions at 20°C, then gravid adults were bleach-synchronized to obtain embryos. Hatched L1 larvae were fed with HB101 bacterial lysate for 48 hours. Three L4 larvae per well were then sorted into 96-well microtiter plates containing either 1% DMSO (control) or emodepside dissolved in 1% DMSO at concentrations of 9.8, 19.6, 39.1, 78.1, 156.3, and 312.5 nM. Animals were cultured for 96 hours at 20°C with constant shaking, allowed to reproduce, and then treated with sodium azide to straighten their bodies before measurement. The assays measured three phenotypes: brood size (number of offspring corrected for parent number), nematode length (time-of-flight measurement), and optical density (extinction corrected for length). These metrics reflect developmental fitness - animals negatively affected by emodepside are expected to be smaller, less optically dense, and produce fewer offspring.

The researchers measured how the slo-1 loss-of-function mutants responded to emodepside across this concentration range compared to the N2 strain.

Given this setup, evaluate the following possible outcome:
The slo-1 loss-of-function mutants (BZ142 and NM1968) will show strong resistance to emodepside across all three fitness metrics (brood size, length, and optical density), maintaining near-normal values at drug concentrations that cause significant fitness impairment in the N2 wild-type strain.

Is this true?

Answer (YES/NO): YES